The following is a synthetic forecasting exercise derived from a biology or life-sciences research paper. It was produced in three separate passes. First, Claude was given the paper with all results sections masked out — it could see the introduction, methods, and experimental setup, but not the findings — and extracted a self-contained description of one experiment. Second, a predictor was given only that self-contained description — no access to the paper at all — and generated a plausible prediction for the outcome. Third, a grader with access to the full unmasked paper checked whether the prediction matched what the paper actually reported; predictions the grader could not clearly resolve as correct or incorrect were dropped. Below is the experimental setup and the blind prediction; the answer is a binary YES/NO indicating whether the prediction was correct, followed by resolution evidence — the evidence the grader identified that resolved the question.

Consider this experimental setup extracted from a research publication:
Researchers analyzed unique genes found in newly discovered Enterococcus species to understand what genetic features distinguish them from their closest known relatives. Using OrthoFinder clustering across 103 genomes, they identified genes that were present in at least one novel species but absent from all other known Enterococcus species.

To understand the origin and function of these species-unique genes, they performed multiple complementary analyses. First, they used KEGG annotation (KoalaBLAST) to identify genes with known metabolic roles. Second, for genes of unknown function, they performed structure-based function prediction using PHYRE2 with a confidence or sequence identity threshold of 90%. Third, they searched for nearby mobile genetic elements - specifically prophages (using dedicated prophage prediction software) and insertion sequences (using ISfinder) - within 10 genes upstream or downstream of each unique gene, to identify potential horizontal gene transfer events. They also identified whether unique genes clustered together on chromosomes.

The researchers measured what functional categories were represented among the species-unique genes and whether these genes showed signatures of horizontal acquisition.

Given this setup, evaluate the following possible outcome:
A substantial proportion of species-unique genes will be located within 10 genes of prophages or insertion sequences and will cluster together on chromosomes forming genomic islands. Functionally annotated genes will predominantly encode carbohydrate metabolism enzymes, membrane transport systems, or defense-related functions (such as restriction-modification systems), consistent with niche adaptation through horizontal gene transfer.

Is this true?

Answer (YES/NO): NO